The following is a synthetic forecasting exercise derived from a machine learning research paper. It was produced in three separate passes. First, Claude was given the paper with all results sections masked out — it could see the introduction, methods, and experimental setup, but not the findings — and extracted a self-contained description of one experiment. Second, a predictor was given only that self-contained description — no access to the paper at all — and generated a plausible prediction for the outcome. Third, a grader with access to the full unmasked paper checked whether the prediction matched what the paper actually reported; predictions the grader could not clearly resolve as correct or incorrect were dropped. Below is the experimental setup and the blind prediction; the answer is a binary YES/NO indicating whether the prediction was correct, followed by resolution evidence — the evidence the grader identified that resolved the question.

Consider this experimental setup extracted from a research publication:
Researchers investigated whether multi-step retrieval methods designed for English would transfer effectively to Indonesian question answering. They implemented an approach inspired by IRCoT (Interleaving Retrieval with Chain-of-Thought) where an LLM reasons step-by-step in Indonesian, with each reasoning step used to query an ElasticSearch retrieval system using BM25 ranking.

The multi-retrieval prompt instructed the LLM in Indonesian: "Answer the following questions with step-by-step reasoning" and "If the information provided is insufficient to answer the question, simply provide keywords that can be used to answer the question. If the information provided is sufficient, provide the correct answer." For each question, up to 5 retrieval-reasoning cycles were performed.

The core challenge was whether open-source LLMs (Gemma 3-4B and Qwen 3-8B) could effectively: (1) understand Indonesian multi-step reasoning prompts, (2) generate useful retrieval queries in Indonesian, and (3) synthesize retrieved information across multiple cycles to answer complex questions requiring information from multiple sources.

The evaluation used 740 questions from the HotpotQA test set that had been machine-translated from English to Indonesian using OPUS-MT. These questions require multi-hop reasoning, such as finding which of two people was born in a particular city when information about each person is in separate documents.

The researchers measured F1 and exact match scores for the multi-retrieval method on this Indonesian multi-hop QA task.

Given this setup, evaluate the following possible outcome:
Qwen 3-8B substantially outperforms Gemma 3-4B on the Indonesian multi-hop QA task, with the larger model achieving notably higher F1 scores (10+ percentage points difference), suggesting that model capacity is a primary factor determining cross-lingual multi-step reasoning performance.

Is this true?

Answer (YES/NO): NO